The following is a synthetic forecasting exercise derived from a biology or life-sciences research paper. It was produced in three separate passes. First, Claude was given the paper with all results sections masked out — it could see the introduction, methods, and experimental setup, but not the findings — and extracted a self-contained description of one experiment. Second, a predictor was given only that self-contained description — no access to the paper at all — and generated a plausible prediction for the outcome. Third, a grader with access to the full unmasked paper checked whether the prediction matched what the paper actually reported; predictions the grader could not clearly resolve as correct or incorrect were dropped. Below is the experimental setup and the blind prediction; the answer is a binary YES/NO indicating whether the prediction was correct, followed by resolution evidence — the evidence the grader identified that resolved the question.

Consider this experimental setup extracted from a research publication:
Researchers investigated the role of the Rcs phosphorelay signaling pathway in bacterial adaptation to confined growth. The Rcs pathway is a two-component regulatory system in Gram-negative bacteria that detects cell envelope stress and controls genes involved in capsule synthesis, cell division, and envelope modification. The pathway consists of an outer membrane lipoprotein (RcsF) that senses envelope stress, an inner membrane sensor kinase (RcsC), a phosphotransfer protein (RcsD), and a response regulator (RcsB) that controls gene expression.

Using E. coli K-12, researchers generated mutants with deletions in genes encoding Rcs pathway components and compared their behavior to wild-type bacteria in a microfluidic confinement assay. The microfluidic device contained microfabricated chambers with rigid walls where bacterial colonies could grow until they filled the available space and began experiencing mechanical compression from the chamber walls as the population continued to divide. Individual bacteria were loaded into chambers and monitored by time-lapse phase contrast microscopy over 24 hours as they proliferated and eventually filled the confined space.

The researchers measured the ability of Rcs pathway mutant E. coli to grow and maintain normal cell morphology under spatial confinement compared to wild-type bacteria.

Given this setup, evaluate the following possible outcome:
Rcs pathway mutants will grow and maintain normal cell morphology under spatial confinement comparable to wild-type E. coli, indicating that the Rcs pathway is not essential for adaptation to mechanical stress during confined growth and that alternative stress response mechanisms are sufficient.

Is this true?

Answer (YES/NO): NO